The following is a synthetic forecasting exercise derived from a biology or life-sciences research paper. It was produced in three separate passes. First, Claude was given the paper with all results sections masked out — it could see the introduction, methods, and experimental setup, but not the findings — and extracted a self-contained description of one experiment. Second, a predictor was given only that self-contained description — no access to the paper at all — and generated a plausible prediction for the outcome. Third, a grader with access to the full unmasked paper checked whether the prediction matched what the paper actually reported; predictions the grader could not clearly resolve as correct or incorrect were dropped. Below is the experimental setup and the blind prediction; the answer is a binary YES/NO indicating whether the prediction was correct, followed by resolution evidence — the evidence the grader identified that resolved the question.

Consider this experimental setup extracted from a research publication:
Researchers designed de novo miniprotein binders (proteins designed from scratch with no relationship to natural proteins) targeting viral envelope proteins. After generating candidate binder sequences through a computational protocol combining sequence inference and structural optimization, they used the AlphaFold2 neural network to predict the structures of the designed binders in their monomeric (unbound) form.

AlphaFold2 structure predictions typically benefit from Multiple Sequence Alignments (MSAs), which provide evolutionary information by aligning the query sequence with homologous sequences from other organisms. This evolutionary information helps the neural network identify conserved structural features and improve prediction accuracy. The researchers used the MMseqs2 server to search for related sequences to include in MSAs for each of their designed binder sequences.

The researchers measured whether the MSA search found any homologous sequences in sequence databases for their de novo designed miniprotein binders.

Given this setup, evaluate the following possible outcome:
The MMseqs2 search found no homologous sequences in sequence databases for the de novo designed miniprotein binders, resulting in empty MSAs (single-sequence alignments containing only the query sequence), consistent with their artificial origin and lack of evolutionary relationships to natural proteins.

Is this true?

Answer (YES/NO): YES